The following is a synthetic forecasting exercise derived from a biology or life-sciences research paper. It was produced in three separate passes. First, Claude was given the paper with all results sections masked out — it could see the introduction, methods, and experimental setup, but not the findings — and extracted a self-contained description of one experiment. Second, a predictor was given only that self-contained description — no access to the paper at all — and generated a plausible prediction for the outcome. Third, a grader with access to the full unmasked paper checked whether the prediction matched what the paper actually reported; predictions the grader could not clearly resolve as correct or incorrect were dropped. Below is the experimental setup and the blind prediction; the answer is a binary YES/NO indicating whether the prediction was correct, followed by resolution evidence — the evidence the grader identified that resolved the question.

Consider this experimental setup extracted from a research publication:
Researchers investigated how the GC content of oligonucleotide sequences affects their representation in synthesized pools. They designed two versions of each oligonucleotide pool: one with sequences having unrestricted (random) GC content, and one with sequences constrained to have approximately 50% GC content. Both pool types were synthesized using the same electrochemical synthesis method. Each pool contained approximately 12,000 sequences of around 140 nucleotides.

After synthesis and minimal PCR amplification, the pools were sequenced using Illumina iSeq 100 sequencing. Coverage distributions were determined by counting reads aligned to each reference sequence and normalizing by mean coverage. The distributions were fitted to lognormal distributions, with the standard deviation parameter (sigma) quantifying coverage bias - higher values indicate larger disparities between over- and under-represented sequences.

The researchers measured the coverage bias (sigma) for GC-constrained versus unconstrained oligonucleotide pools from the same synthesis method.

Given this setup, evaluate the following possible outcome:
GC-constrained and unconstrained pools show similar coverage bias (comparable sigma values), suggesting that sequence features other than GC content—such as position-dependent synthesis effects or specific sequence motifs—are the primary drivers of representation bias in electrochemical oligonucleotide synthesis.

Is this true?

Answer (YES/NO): NO